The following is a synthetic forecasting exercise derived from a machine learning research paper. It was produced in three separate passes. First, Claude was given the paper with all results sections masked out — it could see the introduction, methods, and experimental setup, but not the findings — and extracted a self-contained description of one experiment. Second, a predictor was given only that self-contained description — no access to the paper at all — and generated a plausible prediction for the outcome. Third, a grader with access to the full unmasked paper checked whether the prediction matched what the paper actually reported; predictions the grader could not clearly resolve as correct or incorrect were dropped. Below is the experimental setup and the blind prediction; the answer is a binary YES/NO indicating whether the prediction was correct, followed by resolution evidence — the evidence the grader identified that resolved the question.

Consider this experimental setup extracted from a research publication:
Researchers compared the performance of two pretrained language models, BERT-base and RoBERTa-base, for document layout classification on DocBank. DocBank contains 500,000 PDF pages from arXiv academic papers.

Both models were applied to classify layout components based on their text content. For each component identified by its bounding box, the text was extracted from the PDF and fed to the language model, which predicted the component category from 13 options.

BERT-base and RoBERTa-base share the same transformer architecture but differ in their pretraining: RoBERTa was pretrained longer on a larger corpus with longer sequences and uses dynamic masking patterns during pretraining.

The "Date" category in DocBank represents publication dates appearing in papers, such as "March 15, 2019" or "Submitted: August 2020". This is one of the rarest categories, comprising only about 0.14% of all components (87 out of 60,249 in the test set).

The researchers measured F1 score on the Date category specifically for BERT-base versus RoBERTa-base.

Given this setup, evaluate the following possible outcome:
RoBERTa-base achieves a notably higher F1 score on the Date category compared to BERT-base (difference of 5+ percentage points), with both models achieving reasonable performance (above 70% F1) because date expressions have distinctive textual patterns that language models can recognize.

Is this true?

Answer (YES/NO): NO